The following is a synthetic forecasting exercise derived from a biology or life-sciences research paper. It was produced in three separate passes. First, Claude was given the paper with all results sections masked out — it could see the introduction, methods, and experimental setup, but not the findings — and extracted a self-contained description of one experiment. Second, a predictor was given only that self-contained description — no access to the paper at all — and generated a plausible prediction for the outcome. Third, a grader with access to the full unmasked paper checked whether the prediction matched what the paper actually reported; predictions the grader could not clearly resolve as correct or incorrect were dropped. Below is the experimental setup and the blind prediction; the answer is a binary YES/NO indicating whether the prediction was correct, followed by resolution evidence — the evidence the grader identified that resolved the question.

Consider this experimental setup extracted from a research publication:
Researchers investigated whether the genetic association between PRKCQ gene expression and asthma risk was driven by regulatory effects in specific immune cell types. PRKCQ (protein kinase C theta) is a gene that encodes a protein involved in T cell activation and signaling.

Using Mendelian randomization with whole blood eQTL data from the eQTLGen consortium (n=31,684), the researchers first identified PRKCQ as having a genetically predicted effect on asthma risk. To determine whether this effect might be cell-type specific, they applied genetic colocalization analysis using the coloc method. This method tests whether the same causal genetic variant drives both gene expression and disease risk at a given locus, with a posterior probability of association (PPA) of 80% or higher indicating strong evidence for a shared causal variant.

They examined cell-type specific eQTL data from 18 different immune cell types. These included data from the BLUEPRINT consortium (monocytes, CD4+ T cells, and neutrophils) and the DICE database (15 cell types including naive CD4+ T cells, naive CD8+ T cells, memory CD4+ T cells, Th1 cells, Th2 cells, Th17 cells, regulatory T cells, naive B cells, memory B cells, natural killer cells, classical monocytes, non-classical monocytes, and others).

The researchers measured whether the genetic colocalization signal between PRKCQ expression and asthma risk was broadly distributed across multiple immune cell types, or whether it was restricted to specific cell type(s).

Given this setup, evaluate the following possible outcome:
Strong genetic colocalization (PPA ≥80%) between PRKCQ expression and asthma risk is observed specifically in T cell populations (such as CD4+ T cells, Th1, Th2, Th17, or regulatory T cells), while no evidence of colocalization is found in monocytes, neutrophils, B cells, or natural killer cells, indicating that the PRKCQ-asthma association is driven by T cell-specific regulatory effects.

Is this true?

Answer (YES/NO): YES